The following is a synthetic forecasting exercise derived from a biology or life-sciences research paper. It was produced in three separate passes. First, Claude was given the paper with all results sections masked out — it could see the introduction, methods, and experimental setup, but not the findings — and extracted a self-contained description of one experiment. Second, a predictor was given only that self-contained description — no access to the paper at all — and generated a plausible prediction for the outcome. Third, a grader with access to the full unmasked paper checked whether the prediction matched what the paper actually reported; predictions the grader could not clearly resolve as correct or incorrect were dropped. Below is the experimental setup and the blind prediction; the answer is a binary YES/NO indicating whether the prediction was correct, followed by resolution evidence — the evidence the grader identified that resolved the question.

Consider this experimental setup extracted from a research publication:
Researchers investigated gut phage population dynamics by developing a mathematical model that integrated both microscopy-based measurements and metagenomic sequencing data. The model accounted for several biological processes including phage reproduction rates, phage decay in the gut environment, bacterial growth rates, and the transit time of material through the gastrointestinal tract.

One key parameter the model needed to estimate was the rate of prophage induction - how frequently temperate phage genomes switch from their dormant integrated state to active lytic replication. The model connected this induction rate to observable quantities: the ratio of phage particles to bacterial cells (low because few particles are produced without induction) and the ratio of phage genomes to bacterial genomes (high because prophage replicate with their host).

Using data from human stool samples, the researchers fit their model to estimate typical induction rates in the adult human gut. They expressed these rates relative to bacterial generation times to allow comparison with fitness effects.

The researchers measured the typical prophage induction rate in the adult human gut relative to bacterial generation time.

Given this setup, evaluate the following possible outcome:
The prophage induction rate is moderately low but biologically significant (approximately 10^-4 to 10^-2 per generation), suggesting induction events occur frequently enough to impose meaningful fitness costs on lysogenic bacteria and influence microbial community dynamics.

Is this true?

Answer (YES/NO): NO